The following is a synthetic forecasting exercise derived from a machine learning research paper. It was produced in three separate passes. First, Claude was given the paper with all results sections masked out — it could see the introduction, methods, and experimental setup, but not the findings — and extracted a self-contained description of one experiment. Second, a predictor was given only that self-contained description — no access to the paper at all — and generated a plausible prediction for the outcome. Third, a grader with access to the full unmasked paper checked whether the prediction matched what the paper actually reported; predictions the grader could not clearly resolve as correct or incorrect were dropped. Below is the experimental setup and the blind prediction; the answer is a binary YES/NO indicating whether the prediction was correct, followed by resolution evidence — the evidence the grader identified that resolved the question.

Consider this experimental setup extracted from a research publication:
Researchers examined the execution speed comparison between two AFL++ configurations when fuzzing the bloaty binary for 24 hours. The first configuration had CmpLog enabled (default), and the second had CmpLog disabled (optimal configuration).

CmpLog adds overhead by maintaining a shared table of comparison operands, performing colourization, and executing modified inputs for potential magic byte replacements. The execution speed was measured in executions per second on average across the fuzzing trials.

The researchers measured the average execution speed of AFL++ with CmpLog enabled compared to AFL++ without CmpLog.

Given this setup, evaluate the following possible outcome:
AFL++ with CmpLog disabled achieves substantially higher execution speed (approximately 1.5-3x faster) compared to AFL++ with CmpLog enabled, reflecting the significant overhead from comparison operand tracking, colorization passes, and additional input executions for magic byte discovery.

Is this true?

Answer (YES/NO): YES